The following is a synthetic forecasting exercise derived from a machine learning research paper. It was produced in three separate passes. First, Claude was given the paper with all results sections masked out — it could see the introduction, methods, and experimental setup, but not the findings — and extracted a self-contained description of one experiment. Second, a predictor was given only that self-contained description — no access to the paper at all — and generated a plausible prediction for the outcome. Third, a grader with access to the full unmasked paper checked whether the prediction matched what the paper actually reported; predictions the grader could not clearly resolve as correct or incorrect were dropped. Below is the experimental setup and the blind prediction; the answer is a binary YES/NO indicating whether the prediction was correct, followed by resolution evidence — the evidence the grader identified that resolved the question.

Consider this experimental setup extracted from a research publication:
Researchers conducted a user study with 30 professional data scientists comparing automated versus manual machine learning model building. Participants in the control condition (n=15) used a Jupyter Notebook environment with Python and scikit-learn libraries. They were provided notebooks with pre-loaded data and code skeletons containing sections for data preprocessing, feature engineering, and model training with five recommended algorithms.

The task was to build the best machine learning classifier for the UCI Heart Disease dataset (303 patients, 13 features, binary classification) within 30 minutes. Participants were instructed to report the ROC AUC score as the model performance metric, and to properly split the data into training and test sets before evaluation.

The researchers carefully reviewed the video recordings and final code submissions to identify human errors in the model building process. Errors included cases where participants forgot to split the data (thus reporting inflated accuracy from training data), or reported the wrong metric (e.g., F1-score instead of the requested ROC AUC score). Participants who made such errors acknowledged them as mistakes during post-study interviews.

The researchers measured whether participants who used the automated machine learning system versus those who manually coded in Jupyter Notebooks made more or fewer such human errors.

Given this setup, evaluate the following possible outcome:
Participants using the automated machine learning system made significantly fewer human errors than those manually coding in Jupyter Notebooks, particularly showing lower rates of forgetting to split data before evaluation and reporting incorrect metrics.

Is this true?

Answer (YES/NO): YES